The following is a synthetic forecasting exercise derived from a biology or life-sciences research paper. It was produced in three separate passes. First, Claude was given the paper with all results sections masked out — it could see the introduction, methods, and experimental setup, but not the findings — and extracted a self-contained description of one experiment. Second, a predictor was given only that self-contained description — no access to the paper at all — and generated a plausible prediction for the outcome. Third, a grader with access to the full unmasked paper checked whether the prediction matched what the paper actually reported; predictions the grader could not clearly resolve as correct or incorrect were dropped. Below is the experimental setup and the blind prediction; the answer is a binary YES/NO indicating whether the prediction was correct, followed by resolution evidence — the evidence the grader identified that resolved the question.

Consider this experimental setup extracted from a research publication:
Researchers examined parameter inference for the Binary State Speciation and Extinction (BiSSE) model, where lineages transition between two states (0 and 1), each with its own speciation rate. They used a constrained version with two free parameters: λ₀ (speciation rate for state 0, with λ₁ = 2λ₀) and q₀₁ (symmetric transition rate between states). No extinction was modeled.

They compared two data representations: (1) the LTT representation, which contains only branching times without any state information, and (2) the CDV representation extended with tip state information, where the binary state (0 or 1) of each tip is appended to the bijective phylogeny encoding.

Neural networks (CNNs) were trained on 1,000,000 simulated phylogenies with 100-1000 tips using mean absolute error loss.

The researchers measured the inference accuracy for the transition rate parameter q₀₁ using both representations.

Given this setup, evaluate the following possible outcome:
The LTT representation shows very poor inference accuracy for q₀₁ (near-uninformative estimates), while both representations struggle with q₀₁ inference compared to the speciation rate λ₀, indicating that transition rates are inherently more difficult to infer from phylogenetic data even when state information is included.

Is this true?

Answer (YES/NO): NO